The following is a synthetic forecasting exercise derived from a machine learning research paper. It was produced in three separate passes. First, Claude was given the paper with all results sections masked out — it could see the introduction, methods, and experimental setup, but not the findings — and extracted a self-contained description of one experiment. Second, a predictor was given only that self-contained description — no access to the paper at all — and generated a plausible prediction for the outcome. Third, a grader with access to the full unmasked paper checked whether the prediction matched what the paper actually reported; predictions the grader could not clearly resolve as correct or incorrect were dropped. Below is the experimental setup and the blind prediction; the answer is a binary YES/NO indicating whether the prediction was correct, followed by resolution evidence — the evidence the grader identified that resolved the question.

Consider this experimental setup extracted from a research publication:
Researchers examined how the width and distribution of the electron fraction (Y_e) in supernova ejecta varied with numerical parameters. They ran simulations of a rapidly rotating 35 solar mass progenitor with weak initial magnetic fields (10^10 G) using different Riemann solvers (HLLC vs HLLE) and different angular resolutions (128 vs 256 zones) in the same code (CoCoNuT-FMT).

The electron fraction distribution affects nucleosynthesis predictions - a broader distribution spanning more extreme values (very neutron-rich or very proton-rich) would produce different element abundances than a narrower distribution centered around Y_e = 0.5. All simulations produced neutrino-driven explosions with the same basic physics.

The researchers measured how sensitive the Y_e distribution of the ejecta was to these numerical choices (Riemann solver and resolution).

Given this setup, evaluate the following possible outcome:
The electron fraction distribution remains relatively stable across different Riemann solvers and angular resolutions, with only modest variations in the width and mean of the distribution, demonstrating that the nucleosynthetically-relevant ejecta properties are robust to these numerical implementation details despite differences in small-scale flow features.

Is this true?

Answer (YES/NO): NO